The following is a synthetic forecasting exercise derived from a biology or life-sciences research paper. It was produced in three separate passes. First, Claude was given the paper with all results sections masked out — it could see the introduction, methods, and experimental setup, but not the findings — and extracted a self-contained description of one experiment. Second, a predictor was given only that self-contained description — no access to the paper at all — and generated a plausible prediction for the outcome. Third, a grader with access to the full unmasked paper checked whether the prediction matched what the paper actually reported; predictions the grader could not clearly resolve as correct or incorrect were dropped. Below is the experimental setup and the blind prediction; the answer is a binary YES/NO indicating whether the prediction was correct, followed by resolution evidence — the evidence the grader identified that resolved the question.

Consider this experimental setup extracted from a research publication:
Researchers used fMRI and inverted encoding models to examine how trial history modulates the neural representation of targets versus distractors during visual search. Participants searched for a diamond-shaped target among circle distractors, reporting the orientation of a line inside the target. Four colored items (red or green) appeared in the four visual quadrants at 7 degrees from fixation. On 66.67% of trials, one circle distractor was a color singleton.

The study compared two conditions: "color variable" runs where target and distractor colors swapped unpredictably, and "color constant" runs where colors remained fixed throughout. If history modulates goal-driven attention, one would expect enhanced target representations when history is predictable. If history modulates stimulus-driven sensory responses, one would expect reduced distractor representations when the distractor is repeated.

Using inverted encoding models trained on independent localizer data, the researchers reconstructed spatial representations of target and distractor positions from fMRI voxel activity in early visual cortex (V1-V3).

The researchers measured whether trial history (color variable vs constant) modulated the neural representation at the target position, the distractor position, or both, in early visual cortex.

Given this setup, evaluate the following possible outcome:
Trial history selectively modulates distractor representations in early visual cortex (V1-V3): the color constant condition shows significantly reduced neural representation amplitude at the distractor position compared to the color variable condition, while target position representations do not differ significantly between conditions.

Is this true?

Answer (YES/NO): YES